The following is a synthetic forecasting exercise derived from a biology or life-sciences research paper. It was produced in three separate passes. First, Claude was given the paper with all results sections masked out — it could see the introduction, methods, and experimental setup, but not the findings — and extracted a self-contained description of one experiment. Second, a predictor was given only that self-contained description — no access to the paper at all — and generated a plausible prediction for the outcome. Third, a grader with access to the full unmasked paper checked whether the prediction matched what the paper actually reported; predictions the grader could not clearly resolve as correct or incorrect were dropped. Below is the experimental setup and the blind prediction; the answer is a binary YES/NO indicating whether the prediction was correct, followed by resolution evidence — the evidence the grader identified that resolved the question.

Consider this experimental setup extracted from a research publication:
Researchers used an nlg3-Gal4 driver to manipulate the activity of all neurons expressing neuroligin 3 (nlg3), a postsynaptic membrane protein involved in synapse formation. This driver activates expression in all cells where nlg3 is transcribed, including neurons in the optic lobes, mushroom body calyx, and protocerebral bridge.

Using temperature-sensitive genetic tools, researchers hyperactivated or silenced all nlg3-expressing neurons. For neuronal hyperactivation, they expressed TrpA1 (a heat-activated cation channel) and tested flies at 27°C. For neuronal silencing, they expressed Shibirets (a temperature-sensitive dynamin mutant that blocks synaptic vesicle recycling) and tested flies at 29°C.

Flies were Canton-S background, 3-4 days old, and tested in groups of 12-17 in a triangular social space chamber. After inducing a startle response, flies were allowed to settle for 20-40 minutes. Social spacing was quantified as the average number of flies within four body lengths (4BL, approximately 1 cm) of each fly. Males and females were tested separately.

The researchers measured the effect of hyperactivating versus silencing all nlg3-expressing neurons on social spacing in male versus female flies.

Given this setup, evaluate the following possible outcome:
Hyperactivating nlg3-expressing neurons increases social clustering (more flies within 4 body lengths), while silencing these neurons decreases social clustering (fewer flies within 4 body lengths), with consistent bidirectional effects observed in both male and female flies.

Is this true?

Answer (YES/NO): NO